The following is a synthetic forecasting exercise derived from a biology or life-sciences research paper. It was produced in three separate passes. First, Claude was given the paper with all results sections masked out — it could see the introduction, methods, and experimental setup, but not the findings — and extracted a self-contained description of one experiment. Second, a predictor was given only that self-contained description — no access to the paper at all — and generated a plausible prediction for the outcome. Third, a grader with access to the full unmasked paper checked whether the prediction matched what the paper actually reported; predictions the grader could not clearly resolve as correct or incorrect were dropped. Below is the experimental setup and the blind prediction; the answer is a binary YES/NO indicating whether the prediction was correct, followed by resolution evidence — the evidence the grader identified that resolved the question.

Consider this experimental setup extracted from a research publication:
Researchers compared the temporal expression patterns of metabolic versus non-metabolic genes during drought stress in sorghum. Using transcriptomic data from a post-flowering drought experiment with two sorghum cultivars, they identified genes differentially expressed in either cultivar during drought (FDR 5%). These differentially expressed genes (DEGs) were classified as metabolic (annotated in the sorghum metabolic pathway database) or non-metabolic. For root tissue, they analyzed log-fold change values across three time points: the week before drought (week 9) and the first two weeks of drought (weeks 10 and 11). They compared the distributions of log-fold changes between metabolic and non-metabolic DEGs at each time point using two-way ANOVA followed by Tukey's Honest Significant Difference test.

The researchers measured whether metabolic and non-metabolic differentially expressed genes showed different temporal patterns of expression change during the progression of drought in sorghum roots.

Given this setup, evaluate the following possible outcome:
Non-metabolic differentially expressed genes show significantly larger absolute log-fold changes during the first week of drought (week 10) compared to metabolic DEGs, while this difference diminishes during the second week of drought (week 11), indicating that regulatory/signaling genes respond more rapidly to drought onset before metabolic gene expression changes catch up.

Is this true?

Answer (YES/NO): NO